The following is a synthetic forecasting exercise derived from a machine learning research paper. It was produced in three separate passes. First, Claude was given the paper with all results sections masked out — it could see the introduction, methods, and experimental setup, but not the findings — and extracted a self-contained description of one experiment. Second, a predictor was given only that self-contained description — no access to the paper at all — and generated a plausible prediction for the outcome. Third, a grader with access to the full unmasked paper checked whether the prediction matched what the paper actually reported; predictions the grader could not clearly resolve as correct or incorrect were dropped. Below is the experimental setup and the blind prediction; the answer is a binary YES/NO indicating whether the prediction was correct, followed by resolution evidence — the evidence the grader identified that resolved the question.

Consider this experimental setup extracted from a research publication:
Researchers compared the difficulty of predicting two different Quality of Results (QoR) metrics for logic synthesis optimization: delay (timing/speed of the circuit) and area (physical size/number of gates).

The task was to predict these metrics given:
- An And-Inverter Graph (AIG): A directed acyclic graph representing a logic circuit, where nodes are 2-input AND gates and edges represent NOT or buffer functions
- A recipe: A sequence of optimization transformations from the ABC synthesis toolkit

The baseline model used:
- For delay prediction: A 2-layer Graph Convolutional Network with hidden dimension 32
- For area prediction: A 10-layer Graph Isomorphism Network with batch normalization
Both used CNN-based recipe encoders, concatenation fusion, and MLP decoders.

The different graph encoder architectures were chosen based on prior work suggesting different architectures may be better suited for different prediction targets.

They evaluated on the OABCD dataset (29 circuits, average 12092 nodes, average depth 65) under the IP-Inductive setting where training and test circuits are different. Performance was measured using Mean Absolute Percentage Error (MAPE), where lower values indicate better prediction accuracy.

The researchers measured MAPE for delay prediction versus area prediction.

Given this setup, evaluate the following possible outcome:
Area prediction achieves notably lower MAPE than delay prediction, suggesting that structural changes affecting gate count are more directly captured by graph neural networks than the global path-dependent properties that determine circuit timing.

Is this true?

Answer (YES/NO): YES